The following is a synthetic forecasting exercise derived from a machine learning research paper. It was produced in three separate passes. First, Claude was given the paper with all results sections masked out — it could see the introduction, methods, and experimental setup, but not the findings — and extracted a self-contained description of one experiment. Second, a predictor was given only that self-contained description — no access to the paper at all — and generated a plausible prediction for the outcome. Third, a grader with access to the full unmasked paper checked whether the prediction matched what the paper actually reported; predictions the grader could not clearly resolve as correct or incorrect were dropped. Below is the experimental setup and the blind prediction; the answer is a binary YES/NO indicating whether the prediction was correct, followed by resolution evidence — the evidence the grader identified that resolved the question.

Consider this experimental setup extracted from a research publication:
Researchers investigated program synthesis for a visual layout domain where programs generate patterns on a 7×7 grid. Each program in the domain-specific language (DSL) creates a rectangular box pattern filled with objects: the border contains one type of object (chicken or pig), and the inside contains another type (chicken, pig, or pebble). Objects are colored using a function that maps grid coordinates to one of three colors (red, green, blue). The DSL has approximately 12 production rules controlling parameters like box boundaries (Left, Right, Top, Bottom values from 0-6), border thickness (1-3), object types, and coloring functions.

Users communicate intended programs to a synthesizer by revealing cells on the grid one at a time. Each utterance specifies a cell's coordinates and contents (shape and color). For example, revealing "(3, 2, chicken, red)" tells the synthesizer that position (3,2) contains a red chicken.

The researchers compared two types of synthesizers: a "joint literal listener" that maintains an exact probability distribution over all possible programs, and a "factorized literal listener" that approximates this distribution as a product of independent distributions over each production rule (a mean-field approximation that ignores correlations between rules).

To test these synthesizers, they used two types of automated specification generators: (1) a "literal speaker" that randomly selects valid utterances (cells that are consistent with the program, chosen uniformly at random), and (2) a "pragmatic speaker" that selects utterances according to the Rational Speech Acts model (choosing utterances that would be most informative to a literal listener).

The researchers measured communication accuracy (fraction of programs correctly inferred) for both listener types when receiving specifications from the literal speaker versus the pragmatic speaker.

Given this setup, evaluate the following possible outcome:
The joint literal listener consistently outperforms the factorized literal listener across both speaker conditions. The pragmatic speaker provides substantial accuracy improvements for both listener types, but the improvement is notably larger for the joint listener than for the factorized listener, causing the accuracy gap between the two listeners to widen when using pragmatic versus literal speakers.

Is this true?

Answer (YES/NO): NO